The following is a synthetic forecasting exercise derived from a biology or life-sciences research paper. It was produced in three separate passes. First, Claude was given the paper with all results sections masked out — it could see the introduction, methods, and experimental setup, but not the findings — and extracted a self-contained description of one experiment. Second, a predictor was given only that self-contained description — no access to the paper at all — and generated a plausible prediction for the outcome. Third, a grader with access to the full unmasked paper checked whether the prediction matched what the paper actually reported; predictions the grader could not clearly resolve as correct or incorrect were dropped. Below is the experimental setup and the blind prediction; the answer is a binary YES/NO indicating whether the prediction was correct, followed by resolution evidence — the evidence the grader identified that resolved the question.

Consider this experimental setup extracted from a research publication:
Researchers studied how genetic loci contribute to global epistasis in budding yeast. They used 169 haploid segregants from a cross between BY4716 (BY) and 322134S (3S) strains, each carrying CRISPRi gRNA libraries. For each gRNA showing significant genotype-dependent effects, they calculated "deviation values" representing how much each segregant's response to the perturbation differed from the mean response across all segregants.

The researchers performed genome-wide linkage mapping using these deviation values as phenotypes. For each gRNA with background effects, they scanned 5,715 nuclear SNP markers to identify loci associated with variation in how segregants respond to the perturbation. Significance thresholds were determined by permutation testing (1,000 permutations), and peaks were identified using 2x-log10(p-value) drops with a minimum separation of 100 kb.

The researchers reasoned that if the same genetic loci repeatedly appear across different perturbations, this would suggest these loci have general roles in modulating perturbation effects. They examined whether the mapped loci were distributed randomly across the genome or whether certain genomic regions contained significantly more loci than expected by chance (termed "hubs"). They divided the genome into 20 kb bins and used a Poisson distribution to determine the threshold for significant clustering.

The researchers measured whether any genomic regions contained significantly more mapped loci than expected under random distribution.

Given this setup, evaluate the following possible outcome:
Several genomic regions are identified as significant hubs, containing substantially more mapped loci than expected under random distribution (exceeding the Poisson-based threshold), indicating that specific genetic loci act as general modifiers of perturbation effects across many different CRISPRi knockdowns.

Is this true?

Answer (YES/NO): YES